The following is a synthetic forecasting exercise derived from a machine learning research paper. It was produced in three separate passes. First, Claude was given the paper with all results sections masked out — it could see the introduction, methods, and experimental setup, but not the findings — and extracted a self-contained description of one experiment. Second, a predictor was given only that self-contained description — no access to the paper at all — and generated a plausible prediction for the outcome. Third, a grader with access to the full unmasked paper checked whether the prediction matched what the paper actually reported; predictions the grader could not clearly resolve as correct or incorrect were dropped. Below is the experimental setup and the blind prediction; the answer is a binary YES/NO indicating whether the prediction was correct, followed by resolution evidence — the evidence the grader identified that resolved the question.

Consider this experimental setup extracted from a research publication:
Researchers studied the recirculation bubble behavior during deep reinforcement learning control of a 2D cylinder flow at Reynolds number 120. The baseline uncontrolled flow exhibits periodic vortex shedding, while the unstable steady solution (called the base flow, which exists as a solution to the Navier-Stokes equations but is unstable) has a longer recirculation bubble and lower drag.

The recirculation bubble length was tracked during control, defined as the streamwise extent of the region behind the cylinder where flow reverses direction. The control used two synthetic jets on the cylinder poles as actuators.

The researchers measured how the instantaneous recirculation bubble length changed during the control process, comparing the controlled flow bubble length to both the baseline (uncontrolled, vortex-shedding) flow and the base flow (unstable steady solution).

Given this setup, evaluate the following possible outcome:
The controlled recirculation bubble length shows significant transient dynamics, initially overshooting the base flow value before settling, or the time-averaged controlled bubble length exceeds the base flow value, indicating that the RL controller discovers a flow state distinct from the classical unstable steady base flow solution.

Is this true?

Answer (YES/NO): NO